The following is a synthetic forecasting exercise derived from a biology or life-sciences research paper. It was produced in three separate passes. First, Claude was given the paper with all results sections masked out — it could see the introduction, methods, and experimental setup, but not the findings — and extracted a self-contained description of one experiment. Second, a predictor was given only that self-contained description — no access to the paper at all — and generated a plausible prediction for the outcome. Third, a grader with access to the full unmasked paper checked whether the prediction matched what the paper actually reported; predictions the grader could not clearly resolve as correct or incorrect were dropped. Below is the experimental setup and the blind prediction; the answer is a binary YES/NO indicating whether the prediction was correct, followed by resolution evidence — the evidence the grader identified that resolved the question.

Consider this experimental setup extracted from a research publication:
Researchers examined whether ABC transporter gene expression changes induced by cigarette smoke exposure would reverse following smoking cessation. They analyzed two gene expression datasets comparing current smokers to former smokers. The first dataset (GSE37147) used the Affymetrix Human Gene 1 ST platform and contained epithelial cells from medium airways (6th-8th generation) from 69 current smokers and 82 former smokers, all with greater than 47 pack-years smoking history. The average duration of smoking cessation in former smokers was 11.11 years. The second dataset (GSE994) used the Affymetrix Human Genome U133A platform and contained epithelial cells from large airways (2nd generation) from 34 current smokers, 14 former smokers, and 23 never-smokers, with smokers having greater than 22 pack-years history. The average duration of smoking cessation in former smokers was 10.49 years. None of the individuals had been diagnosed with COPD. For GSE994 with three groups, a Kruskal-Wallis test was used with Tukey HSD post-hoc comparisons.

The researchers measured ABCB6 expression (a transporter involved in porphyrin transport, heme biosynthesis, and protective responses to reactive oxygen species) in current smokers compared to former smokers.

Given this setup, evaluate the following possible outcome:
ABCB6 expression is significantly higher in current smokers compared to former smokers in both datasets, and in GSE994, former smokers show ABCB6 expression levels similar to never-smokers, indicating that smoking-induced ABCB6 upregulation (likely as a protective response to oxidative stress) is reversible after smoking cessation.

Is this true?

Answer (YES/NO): NO